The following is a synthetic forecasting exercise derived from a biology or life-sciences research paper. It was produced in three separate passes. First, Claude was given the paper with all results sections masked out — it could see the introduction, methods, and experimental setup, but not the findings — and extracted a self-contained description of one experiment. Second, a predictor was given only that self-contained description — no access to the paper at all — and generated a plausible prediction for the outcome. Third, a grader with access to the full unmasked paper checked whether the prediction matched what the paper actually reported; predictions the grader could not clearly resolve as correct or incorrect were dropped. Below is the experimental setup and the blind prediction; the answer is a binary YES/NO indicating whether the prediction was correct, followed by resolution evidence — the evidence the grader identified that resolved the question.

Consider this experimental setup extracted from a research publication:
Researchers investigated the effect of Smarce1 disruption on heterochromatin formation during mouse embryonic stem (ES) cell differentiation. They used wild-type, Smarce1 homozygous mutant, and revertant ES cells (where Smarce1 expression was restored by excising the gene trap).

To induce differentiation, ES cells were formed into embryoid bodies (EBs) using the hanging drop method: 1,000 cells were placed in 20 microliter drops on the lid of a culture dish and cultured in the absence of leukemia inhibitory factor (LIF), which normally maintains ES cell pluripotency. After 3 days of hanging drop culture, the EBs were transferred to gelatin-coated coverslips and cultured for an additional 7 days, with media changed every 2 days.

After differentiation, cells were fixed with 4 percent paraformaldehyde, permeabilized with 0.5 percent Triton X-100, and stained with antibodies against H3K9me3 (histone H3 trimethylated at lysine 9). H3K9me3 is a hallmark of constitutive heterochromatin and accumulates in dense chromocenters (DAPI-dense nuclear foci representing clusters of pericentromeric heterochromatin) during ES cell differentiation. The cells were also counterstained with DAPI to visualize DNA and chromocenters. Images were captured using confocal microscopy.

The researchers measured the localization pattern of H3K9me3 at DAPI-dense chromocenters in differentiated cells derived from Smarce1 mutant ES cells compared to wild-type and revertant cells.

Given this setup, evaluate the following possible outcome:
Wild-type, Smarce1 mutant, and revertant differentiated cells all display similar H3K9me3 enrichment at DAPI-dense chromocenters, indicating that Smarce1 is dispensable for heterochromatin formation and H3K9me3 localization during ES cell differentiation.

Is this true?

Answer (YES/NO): NO